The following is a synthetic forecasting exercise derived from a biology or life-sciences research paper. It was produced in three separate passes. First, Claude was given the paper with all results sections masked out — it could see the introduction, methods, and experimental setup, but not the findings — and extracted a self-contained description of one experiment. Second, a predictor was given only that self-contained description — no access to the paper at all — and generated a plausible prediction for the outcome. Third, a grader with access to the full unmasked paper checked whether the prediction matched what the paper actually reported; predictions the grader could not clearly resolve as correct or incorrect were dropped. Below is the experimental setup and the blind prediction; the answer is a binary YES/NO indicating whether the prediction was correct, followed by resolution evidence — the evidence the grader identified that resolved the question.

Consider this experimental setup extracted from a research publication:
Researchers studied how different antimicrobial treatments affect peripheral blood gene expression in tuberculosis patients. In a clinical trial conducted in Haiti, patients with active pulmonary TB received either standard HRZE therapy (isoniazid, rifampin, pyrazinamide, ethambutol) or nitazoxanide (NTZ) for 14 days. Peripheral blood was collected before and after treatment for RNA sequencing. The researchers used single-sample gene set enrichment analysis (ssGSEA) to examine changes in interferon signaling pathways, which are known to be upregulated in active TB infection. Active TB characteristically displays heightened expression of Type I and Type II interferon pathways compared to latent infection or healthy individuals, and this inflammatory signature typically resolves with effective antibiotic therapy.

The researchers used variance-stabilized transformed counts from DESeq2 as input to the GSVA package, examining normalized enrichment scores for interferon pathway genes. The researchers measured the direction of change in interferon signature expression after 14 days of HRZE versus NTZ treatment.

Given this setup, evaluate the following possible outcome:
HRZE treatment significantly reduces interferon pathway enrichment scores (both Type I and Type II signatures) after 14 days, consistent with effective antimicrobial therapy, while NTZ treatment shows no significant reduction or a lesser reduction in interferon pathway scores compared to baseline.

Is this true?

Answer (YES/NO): NO